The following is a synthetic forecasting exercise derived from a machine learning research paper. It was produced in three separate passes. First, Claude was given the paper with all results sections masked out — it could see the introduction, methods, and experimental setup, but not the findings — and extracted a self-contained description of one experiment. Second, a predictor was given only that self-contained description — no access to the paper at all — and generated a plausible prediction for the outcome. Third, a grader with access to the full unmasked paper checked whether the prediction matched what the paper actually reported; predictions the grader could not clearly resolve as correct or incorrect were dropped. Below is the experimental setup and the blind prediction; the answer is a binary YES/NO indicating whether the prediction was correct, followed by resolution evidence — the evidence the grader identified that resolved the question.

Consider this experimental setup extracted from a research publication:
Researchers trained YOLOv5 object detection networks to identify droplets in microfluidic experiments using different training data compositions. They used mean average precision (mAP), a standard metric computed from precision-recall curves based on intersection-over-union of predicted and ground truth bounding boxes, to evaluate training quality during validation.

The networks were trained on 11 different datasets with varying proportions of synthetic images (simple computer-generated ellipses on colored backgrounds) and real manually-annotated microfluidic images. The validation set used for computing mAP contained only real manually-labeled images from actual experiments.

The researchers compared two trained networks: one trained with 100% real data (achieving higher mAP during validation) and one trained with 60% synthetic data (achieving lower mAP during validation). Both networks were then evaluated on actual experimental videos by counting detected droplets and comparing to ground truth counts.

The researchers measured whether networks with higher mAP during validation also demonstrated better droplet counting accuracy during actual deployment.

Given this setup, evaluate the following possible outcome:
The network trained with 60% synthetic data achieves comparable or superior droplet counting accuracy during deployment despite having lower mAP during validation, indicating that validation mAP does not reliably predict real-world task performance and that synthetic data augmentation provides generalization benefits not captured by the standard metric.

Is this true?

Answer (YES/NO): YES